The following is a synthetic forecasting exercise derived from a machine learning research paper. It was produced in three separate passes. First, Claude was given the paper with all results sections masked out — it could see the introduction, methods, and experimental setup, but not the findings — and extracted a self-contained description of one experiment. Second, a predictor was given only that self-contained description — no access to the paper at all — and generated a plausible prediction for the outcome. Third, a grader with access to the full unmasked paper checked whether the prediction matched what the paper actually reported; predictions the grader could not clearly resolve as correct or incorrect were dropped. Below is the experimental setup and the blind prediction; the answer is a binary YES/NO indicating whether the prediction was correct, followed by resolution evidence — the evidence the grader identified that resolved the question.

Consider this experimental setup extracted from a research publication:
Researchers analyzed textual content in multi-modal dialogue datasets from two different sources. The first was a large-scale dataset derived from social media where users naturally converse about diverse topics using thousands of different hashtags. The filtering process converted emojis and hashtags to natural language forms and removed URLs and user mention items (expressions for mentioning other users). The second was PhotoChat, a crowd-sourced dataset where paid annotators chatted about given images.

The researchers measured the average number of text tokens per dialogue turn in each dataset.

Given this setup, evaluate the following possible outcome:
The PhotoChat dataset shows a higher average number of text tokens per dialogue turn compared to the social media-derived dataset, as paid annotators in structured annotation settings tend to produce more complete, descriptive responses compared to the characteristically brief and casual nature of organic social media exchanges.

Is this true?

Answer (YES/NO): NO